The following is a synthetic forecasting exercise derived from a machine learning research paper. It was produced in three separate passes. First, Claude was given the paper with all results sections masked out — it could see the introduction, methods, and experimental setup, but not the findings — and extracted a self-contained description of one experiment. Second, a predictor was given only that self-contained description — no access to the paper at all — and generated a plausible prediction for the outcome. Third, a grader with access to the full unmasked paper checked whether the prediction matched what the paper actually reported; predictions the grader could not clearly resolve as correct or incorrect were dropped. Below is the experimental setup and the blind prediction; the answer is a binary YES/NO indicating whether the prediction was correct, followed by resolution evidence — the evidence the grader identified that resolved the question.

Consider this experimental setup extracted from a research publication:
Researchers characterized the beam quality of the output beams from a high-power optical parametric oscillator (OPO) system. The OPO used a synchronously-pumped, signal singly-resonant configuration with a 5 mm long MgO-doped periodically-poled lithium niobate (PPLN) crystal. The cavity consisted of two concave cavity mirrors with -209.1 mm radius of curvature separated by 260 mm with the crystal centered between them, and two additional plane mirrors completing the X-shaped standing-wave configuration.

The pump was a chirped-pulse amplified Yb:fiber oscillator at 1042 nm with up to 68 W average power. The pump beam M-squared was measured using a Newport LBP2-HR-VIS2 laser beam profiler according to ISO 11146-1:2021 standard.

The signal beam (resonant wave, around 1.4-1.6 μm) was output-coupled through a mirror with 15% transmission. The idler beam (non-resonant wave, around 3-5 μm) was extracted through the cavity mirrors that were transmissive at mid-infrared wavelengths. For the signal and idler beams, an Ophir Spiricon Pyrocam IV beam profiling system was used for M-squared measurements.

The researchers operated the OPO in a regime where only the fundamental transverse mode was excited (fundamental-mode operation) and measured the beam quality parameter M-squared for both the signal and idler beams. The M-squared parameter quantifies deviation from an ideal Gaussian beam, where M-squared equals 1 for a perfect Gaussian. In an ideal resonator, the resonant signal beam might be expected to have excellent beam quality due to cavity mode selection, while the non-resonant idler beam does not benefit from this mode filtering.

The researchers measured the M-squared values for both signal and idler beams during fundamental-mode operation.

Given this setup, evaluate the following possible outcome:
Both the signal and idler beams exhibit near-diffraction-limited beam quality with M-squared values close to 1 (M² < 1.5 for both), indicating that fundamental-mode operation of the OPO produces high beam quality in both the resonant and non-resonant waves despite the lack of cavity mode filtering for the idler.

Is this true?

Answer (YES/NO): YES